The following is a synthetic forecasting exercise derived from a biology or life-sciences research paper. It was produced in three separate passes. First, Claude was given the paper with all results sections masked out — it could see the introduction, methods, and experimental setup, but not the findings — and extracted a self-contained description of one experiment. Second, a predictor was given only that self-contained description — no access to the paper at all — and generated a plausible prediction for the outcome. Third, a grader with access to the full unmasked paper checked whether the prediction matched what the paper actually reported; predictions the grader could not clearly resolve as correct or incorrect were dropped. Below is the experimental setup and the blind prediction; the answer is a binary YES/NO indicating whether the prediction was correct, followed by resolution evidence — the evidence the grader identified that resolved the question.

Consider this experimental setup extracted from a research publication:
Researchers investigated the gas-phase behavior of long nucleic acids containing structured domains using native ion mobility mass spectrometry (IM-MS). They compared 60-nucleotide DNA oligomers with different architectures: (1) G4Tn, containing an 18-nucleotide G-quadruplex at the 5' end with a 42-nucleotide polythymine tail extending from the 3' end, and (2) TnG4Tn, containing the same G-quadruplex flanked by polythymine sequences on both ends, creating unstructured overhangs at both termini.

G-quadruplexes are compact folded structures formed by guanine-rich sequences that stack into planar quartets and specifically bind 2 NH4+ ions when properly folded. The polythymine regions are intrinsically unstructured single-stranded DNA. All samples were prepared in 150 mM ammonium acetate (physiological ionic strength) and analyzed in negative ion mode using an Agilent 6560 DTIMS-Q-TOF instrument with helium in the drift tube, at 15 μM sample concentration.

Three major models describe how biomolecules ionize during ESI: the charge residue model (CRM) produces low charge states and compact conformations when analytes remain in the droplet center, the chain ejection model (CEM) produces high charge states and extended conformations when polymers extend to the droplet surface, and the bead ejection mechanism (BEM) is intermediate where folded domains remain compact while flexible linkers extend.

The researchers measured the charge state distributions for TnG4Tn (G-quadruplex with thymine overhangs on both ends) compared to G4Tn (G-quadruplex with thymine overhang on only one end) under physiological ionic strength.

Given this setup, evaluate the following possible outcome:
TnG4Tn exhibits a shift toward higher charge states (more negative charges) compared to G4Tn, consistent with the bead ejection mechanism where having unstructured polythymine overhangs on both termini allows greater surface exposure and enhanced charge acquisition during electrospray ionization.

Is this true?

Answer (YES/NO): NO